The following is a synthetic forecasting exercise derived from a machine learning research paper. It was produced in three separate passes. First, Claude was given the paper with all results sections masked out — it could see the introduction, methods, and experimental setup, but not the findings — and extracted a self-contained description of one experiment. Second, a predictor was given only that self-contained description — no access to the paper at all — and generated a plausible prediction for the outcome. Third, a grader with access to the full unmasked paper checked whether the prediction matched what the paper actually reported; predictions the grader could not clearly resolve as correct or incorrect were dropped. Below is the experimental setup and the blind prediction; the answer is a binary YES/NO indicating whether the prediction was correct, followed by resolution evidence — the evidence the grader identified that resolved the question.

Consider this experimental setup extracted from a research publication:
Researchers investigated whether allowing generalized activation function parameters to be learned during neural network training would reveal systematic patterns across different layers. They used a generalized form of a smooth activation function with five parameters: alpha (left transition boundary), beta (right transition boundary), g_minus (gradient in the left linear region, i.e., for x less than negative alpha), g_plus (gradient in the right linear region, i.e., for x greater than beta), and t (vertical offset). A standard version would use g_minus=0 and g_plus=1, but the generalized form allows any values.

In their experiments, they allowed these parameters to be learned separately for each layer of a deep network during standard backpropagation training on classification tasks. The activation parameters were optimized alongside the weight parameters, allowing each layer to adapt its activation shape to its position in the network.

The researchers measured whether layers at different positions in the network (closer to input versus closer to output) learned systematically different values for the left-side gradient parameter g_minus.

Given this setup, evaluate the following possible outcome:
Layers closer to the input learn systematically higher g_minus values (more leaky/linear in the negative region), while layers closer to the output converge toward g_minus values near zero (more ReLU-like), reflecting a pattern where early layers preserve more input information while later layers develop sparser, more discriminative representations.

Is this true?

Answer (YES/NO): NO